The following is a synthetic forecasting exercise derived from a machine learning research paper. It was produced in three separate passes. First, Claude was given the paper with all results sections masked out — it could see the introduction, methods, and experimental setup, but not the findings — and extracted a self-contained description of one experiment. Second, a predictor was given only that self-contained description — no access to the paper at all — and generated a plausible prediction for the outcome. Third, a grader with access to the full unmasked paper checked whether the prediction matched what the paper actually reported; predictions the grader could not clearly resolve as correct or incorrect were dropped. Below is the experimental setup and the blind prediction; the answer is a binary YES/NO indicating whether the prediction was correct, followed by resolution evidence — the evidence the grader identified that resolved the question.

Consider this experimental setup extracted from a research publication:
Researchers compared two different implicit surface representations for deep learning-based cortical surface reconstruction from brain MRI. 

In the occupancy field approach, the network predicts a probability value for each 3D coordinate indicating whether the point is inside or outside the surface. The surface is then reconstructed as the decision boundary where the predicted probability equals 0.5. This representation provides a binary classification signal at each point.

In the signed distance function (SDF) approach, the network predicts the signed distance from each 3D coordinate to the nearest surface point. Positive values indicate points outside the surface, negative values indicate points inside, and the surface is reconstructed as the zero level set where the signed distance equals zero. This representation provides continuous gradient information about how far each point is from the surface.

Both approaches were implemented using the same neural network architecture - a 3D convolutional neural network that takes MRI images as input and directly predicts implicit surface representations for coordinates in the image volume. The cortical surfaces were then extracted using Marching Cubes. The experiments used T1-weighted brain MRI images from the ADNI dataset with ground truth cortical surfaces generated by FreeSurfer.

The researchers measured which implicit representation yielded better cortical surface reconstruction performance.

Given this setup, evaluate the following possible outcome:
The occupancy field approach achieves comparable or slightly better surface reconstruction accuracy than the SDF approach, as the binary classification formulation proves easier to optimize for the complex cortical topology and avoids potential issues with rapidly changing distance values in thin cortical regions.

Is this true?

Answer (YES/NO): NO